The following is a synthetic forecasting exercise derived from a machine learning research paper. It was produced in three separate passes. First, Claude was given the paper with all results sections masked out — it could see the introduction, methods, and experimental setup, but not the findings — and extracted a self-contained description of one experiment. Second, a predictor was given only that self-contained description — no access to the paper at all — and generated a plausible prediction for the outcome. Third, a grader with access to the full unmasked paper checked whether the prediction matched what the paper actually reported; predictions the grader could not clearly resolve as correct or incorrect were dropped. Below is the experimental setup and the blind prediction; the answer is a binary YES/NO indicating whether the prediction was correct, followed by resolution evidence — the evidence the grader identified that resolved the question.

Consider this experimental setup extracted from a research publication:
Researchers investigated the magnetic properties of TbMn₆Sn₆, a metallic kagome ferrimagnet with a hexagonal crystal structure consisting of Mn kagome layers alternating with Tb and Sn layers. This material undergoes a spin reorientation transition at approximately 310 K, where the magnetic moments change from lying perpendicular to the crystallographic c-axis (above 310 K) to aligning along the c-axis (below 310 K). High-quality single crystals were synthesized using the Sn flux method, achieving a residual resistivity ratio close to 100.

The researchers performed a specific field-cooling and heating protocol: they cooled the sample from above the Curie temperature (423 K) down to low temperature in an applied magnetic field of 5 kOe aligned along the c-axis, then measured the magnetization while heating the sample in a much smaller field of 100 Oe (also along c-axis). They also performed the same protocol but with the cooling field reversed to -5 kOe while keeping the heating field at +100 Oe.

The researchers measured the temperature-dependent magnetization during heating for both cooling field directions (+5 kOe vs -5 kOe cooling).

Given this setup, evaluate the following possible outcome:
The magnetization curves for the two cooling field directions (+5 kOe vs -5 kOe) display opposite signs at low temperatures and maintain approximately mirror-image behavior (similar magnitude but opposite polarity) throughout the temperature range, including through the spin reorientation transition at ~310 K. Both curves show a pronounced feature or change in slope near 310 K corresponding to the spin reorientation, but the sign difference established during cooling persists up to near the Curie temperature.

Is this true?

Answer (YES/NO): NO